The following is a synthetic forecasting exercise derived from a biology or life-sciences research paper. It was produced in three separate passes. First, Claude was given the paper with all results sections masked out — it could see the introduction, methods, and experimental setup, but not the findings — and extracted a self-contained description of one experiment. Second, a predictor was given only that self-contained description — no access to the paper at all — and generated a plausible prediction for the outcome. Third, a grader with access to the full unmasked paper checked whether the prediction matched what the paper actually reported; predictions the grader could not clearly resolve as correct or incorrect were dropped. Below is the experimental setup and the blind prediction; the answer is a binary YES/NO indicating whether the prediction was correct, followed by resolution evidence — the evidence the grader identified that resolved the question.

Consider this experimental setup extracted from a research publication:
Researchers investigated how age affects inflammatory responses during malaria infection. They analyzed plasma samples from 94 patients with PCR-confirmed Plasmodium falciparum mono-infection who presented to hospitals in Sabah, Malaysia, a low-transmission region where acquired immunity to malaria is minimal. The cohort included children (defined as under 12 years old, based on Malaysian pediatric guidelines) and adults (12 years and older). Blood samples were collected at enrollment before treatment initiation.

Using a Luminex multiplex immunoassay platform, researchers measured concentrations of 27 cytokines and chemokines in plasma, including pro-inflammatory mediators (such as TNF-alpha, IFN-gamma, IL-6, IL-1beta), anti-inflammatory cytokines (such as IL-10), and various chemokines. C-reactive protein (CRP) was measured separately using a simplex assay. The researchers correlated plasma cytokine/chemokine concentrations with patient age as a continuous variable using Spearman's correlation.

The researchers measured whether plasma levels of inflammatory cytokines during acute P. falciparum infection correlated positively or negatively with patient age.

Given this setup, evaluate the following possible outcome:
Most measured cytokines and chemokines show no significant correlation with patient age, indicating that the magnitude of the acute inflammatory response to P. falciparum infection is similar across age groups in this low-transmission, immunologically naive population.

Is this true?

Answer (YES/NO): NO